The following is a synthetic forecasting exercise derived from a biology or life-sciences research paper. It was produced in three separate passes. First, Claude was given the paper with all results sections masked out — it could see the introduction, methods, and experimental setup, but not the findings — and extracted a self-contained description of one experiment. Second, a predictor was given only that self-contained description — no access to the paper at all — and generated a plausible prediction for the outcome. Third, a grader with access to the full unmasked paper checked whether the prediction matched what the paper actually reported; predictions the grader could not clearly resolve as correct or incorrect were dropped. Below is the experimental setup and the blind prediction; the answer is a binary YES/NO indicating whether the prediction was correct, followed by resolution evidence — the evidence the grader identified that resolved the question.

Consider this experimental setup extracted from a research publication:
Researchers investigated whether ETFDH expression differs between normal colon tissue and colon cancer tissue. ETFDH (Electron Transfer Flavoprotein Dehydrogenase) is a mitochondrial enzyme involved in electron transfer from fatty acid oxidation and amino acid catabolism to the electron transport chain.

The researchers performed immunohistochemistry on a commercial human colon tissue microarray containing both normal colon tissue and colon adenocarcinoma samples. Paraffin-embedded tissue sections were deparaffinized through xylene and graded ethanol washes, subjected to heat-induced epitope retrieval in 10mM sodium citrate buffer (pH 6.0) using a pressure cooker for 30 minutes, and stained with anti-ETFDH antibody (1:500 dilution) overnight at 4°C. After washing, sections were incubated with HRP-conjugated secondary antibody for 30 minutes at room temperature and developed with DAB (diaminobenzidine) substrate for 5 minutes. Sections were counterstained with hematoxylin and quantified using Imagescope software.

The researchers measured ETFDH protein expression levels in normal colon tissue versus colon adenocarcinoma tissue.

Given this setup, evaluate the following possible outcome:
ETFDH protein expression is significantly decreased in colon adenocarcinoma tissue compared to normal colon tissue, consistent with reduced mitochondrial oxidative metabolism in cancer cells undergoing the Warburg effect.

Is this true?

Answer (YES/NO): NO